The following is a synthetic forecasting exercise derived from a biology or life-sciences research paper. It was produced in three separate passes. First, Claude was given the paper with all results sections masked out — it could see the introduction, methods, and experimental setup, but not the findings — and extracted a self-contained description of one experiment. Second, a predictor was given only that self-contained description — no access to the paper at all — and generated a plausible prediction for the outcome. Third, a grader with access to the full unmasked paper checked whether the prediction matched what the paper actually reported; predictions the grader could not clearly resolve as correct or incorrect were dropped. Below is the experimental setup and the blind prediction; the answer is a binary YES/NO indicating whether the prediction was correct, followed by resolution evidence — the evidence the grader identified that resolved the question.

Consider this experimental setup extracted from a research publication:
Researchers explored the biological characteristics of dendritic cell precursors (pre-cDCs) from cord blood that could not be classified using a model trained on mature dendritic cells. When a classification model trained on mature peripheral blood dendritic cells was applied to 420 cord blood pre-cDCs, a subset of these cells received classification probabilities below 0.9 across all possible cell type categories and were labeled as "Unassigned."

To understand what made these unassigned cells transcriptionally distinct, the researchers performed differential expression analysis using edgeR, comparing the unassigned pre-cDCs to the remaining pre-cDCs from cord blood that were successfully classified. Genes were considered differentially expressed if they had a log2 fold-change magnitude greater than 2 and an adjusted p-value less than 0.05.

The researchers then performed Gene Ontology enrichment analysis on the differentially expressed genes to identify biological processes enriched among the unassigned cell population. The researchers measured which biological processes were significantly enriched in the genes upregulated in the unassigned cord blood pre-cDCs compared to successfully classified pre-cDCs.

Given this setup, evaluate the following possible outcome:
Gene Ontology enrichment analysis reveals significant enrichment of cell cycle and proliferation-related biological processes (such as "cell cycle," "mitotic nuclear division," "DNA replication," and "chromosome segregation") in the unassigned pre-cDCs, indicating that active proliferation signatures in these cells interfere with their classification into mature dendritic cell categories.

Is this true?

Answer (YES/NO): NO